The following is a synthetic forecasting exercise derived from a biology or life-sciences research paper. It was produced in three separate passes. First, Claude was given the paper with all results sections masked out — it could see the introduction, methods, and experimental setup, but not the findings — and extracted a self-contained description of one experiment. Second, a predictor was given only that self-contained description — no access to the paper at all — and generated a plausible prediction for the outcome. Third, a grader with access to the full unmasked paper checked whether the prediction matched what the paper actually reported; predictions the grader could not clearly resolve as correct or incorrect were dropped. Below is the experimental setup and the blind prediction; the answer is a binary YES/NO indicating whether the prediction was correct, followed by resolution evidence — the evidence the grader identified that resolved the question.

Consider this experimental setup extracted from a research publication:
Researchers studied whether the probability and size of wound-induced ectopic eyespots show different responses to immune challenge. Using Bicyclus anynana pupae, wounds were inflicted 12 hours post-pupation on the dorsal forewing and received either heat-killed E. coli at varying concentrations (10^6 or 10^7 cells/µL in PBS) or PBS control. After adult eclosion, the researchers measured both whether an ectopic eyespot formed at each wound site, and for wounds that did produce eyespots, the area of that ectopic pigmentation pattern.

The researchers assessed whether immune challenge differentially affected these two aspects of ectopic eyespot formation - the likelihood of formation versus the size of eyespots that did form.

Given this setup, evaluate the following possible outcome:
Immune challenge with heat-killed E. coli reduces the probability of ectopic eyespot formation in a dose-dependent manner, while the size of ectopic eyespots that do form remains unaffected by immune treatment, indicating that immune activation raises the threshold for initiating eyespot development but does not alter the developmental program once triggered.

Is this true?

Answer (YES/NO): NO